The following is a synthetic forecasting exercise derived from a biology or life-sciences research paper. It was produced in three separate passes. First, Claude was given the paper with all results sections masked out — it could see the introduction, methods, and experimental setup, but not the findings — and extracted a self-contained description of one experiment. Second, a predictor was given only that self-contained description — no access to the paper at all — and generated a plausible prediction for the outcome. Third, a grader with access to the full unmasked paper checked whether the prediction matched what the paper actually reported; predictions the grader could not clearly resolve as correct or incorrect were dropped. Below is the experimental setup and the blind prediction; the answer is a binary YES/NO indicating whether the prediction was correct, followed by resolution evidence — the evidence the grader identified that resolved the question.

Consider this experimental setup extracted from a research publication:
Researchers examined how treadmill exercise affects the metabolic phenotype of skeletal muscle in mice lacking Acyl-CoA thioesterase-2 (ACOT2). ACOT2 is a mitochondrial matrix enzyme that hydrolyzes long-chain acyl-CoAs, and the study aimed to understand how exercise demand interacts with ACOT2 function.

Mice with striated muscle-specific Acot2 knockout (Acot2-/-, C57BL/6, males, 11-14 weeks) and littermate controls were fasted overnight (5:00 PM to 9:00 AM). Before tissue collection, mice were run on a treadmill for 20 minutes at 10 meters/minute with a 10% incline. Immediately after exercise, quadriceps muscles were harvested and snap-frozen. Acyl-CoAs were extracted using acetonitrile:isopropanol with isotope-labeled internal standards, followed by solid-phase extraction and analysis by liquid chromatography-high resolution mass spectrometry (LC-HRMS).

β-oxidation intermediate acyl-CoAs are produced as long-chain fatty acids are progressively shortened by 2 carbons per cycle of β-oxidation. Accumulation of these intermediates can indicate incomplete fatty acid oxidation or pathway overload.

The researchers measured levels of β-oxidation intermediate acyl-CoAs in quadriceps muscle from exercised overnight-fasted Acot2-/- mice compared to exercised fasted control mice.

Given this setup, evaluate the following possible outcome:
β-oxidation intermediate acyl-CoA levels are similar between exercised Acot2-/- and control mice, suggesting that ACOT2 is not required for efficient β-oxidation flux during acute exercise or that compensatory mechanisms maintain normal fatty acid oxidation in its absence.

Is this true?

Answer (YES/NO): NO